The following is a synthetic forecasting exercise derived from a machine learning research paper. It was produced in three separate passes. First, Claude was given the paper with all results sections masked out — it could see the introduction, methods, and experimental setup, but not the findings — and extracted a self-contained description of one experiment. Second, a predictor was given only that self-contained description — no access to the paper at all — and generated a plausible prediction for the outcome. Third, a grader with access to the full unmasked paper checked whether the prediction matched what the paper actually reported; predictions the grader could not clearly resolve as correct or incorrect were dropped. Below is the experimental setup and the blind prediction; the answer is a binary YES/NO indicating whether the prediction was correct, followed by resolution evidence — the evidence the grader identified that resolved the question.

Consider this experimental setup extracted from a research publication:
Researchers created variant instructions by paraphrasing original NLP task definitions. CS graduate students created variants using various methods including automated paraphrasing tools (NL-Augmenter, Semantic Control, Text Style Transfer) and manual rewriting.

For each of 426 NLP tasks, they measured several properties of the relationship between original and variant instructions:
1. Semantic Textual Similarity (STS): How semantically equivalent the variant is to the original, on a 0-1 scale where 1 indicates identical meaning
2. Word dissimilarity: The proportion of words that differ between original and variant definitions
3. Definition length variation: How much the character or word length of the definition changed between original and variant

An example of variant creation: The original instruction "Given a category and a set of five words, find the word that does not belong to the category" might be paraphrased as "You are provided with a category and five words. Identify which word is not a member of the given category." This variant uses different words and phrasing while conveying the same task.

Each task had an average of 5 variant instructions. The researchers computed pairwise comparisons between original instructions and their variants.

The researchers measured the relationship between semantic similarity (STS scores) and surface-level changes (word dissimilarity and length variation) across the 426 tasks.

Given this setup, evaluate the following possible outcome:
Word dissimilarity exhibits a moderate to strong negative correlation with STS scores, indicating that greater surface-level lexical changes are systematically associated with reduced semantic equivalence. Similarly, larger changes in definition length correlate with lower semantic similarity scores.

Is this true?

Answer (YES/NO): NO